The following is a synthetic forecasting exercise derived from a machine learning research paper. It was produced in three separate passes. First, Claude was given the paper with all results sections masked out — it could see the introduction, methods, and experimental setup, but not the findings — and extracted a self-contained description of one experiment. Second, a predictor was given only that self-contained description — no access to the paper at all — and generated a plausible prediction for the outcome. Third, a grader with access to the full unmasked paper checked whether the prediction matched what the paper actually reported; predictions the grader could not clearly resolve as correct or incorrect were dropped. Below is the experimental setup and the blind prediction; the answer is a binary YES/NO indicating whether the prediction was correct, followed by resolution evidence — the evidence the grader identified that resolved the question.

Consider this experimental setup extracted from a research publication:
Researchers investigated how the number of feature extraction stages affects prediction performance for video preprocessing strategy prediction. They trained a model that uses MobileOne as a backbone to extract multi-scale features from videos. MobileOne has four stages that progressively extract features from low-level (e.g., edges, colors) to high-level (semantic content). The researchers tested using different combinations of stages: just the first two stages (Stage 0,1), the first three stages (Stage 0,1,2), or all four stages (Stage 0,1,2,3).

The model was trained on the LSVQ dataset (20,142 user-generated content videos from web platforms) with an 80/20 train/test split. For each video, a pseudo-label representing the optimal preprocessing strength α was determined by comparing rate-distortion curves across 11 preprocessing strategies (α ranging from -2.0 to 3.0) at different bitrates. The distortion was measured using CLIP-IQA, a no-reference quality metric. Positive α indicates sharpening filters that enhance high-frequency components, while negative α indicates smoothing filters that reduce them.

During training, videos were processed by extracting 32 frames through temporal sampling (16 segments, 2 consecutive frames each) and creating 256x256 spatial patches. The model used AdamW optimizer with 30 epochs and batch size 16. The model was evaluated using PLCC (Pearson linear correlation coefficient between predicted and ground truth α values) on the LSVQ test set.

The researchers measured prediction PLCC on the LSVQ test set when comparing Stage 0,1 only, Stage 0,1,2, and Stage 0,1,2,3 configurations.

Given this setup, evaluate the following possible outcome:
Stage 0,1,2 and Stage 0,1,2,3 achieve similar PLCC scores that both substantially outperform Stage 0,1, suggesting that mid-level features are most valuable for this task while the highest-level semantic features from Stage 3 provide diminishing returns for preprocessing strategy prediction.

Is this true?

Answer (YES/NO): NO